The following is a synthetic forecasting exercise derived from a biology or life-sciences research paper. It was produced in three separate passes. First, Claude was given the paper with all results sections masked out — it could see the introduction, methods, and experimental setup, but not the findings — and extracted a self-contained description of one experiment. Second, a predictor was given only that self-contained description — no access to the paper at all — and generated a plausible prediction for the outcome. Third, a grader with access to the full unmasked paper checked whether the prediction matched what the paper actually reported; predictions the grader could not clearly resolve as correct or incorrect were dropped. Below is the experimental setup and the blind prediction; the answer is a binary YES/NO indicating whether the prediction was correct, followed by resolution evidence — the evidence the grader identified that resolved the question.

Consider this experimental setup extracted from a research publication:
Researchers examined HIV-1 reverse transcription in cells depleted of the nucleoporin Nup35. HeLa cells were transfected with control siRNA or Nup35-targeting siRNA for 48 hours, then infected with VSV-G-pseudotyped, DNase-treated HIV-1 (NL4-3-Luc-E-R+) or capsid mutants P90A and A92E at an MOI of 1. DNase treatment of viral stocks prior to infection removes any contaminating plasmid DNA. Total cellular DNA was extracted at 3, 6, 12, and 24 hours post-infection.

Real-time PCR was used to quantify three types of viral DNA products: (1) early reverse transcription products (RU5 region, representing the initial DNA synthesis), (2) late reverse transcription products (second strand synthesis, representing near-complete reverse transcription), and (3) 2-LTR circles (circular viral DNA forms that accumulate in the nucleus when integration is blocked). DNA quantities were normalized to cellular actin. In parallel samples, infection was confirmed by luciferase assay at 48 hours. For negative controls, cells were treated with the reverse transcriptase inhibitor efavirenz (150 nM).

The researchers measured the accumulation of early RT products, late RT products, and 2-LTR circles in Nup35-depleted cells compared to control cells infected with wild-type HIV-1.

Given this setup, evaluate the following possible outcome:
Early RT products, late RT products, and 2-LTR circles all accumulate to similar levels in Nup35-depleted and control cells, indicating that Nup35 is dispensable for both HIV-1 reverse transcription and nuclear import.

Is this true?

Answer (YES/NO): NO